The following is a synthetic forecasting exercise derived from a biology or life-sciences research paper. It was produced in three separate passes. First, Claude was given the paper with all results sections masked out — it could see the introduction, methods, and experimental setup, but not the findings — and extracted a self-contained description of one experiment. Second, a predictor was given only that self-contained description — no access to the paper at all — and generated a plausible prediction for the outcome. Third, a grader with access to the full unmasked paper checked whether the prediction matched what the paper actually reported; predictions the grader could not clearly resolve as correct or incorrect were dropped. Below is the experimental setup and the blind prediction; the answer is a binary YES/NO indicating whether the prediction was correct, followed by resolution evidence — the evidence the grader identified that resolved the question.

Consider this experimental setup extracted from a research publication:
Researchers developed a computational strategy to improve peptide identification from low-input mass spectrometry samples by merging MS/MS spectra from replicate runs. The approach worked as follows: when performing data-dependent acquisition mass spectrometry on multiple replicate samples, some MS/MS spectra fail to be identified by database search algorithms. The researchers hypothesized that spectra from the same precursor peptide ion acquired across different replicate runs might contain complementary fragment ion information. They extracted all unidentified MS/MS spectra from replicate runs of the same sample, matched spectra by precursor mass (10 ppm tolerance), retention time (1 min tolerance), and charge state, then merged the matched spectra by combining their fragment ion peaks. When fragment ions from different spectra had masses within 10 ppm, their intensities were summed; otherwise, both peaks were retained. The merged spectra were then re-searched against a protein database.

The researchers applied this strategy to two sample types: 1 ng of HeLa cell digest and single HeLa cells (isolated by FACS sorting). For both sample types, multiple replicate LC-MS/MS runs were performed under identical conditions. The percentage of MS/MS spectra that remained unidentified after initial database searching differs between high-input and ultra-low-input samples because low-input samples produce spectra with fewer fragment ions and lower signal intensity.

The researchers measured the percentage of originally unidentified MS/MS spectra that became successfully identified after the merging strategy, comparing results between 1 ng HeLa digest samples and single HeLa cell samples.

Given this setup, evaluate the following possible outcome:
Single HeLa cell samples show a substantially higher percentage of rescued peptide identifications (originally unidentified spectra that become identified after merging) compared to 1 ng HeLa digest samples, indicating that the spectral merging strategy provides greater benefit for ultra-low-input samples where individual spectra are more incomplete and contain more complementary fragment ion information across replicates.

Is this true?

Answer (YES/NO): YES